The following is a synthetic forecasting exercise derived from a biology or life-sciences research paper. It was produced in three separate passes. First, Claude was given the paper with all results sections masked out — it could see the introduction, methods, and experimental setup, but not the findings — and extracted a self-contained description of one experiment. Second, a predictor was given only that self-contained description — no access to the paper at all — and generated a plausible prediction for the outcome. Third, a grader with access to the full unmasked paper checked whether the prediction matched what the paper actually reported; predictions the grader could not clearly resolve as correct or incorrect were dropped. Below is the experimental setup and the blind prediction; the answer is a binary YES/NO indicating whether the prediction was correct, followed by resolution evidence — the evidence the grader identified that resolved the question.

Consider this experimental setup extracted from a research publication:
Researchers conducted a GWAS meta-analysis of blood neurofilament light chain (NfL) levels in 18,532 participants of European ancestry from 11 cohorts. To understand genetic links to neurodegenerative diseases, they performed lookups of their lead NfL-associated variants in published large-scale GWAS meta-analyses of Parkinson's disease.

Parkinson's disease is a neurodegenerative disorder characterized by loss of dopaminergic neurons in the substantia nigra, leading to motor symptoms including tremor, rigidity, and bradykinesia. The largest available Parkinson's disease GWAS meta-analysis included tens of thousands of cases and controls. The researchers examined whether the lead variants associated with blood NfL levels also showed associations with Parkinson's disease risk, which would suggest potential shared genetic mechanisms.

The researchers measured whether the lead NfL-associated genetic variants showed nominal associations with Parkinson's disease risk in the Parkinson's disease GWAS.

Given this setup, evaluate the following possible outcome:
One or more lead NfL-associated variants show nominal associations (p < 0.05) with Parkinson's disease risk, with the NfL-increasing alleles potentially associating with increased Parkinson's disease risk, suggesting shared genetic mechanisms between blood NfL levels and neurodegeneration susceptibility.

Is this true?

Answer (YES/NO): NO